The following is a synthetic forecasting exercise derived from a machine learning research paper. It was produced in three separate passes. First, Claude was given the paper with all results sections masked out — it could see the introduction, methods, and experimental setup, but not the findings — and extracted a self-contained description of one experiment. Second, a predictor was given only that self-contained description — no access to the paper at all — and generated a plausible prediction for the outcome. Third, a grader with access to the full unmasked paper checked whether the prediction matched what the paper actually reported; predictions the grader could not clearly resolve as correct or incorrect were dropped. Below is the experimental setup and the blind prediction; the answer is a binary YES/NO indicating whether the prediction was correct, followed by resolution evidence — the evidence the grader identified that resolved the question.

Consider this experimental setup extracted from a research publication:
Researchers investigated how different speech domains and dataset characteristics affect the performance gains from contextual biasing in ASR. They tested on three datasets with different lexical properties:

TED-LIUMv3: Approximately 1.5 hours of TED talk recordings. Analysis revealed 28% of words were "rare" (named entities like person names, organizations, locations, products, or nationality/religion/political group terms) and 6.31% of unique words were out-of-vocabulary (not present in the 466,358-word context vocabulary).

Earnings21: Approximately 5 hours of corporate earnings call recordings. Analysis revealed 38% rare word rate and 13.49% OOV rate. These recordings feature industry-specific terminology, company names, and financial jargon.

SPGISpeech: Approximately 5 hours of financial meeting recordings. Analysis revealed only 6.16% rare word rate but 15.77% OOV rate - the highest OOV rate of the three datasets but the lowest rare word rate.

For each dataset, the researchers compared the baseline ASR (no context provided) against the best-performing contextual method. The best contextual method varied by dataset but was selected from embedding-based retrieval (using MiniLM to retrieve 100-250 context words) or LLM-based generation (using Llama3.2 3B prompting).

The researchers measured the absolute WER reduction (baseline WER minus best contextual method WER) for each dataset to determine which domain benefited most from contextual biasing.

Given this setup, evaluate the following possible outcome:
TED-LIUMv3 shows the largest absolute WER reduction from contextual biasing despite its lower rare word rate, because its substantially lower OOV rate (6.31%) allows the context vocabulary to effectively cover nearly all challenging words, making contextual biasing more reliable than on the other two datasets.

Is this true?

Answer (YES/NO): NO